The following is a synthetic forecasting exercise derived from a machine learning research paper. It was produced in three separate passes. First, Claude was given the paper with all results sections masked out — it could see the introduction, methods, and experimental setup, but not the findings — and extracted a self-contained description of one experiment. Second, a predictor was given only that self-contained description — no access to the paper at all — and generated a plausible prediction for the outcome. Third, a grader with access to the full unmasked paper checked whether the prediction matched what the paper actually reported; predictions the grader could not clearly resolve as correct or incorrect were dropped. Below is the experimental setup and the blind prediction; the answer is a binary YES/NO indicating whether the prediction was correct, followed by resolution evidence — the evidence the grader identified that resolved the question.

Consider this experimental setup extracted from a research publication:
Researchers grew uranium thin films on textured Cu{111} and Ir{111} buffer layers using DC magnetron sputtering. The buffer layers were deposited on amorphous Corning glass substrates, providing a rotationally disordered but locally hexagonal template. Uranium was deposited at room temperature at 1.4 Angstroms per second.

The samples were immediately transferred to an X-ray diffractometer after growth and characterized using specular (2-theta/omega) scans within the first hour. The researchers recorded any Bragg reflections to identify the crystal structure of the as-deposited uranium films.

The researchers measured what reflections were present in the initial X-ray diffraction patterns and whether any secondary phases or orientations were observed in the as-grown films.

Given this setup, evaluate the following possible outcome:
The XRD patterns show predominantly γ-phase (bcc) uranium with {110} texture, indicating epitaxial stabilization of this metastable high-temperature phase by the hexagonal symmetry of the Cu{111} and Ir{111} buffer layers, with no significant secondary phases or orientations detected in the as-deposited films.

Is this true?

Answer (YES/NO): NO